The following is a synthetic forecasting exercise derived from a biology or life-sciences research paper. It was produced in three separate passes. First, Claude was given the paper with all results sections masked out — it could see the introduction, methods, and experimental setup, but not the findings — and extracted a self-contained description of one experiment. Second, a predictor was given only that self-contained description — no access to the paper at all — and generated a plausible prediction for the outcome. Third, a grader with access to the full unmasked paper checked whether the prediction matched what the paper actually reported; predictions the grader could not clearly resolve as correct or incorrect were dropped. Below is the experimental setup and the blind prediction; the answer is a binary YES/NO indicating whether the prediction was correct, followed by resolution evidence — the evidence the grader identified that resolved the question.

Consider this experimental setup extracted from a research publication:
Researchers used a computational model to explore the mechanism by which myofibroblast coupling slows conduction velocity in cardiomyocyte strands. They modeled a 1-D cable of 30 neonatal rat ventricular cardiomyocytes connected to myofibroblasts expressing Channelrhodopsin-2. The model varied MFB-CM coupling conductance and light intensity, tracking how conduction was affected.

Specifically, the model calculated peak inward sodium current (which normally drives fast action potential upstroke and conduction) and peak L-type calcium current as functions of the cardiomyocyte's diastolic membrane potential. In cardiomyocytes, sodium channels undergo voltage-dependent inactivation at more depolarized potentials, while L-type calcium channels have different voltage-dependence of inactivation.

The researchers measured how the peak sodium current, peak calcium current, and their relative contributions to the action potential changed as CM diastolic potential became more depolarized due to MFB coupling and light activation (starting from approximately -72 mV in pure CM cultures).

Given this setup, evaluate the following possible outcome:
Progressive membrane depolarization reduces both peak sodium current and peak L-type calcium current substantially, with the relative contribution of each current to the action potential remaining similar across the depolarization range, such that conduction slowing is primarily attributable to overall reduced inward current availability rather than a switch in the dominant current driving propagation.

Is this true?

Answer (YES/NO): NO